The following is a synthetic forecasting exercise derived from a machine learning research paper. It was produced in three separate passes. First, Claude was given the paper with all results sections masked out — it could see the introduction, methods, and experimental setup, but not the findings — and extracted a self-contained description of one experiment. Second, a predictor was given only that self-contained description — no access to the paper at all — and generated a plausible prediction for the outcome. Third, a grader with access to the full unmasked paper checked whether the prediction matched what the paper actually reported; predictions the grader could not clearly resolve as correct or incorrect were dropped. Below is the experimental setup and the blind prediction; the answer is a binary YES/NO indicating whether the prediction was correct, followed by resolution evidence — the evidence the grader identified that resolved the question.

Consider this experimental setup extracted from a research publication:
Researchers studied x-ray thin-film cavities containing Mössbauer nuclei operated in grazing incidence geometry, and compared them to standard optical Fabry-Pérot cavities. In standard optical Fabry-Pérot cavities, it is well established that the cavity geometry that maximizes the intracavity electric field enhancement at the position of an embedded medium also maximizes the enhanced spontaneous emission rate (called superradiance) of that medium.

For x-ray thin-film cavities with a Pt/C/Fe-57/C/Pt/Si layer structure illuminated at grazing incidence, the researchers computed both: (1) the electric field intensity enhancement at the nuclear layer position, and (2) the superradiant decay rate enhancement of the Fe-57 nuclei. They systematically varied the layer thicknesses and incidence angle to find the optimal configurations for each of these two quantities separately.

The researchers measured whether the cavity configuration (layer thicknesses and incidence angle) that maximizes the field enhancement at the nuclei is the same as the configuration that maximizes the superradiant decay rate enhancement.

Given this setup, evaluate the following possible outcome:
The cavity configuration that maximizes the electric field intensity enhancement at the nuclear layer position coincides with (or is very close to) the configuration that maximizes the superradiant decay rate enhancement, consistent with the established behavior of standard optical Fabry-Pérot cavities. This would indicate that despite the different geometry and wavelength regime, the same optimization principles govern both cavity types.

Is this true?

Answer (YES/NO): NO